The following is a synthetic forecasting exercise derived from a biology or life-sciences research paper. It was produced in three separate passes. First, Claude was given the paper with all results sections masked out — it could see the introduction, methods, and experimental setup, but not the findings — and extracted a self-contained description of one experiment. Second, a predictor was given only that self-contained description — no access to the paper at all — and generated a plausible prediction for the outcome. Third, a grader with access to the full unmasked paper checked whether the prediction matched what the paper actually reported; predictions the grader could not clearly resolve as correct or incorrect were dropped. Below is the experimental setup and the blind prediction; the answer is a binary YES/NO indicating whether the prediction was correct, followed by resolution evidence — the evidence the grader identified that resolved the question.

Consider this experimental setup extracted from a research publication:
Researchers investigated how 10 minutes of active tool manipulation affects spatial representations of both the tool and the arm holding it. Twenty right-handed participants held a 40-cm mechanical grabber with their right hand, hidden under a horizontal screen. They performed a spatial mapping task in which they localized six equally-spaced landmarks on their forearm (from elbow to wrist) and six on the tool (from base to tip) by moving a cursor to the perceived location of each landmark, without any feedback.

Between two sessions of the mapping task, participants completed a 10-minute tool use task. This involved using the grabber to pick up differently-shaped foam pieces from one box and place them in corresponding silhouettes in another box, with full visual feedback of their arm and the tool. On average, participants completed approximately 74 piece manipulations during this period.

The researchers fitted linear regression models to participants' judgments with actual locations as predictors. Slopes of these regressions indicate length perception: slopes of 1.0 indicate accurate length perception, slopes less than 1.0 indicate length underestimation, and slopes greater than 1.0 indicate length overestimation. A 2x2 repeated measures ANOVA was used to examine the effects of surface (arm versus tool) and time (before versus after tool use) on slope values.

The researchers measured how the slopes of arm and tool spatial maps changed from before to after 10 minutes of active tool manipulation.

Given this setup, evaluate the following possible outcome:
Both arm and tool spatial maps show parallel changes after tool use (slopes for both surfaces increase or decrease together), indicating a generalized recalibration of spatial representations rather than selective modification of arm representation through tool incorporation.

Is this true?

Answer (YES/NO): NO